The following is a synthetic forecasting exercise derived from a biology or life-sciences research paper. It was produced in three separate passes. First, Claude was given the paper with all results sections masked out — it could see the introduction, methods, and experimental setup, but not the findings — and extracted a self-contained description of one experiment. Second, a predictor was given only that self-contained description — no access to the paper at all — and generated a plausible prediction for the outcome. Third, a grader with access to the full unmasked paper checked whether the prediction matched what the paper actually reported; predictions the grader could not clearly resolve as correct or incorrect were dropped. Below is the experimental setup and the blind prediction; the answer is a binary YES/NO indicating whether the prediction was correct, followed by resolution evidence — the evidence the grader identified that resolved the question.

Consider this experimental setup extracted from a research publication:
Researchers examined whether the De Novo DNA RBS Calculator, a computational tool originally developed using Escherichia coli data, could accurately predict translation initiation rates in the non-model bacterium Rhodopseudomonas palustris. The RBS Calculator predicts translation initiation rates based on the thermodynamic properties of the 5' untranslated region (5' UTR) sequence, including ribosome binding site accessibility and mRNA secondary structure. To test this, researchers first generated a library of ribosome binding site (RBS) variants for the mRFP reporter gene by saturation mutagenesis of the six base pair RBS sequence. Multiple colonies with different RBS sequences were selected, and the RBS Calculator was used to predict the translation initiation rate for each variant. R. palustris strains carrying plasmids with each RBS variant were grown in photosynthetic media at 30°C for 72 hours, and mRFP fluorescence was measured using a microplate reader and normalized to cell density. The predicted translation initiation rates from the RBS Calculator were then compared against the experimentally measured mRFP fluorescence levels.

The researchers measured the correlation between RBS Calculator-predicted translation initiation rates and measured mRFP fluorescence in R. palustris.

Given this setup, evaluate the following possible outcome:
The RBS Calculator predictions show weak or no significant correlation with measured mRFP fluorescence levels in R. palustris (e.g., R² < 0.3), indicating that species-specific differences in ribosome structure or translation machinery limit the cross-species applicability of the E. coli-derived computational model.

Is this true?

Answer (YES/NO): NO